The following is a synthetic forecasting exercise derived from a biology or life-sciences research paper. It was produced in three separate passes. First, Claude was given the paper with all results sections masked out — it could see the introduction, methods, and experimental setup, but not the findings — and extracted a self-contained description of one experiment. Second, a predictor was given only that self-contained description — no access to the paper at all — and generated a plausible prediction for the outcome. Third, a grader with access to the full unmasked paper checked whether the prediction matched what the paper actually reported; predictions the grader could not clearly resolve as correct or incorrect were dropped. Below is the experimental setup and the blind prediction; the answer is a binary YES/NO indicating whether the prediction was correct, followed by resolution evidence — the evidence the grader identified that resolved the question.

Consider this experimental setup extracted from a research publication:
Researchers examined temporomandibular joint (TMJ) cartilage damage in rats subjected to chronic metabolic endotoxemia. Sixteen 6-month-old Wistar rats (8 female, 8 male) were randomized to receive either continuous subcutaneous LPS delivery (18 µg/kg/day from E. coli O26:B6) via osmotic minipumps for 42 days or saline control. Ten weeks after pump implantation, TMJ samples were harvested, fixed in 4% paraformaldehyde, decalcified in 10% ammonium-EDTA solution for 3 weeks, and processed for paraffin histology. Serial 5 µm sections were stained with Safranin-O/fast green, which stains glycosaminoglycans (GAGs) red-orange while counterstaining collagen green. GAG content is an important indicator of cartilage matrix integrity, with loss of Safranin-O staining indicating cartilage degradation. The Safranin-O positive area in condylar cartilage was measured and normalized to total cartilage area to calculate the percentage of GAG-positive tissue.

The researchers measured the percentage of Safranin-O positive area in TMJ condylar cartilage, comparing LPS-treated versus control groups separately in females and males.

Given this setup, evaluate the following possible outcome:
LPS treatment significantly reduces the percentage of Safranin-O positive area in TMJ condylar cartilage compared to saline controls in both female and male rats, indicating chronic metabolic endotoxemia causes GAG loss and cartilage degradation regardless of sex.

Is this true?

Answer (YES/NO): NO